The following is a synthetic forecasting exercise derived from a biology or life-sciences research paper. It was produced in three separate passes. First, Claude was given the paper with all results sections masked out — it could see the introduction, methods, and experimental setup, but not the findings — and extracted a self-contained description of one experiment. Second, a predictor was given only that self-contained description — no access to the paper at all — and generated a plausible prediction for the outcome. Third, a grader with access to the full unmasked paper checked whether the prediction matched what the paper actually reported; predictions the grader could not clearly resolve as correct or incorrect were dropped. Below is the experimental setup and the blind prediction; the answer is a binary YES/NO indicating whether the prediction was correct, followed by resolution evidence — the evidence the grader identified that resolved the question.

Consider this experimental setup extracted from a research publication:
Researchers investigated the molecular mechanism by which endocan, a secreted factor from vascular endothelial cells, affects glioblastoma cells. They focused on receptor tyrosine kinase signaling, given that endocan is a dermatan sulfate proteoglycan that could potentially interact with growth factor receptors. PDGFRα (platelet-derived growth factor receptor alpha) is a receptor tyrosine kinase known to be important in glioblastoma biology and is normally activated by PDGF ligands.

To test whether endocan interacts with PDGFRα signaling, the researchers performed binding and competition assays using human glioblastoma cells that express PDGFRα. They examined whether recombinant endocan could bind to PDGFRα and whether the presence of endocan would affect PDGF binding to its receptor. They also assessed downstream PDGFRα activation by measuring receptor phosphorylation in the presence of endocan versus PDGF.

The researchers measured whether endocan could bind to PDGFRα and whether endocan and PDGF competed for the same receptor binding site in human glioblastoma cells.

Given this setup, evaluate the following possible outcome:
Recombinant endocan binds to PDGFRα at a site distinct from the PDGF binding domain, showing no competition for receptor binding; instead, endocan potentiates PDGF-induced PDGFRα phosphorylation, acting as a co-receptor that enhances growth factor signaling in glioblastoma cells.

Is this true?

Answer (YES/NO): NO